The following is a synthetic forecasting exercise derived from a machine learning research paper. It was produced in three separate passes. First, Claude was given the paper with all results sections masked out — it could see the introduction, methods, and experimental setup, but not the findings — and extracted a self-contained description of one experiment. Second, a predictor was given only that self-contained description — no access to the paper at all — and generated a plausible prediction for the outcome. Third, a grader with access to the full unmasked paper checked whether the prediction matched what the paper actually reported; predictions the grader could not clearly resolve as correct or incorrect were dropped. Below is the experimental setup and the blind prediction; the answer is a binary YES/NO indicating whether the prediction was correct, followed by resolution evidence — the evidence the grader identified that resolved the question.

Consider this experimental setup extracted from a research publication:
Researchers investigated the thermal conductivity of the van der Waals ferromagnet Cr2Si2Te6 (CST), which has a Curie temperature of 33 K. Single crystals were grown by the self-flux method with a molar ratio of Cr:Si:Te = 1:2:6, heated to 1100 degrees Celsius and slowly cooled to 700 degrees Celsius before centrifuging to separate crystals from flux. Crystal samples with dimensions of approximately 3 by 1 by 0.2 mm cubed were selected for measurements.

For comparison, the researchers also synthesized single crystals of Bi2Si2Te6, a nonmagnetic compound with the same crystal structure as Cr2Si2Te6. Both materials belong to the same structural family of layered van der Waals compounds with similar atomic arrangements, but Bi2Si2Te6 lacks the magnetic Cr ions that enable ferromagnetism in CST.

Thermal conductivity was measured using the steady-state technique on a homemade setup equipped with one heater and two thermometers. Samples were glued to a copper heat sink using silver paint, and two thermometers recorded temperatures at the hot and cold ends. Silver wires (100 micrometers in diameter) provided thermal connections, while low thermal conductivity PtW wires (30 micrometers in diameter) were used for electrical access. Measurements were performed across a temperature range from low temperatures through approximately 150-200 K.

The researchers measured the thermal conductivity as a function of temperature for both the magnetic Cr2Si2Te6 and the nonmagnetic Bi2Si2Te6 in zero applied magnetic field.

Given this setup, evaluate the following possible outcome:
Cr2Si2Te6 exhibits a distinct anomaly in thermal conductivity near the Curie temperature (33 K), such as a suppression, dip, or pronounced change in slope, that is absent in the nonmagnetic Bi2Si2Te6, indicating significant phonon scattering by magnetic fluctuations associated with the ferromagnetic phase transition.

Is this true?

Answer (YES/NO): YES